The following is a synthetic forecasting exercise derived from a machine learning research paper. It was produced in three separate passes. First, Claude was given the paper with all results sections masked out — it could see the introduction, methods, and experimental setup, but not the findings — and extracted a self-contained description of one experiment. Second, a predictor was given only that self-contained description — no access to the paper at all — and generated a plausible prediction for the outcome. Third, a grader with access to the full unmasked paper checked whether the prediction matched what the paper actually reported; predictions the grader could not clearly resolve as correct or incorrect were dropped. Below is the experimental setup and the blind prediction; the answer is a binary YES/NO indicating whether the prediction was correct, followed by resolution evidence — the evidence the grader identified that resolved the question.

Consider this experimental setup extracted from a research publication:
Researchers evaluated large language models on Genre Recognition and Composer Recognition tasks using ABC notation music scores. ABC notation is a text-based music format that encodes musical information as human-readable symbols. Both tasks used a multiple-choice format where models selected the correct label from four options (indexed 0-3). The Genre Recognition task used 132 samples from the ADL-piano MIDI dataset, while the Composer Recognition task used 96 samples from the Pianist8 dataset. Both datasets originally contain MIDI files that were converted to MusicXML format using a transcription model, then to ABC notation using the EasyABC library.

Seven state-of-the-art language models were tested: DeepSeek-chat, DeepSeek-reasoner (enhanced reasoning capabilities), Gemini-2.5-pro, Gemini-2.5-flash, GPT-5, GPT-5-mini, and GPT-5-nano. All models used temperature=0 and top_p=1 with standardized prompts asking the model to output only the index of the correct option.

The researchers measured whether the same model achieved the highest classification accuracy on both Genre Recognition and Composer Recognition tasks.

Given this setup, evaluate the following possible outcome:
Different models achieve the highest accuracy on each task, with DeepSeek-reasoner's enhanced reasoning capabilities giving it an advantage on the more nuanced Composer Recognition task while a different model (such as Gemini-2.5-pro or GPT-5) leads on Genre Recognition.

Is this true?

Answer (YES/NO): NO